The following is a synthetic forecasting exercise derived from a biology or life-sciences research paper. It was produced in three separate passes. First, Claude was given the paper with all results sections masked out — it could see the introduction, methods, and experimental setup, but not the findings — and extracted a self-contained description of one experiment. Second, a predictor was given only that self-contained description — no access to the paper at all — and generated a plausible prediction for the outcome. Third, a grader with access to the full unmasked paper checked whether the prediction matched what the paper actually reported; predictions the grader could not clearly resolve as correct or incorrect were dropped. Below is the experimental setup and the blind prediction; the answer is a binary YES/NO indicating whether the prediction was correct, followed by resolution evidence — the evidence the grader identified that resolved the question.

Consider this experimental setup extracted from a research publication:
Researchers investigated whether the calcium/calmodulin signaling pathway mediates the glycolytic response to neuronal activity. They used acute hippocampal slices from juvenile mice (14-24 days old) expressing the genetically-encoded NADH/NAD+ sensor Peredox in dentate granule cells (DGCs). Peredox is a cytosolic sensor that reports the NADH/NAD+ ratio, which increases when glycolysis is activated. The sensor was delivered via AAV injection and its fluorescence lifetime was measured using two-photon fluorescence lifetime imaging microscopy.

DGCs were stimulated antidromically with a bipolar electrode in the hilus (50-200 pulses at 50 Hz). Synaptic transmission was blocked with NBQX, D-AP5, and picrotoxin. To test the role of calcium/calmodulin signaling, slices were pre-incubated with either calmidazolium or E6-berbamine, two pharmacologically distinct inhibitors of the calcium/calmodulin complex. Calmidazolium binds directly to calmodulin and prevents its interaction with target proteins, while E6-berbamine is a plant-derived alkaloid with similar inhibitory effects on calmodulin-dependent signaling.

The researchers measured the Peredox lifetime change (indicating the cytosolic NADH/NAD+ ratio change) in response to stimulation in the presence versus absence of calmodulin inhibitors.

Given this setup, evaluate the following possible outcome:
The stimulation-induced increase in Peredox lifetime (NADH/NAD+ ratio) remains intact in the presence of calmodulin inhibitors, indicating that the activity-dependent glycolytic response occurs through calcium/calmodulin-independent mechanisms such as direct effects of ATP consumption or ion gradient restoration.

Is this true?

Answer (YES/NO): YES